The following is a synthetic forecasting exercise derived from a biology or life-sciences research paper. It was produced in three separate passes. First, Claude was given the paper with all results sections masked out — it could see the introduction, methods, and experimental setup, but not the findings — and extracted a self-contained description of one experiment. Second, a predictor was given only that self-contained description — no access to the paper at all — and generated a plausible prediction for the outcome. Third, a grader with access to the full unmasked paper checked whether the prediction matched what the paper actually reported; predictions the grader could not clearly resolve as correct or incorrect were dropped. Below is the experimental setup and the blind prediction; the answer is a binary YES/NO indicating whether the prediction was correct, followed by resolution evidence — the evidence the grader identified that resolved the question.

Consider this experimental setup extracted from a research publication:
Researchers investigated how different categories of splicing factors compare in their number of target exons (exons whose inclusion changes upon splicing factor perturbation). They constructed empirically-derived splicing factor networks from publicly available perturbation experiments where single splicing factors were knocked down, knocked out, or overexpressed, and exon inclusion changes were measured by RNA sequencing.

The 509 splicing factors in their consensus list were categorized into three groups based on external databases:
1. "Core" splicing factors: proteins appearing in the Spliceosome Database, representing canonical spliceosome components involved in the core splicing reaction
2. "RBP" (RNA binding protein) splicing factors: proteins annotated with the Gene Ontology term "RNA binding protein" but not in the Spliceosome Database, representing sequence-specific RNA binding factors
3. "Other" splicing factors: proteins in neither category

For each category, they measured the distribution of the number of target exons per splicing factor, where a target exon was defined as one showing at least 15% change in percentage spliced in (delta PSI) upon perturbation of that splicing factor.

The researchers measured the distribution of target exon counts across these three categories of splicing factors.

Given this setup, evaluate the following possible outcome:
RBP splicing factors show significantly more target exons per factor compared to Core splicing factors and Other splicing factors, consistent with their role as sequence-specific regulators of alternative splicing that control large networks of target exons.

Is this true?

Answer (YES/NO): NO